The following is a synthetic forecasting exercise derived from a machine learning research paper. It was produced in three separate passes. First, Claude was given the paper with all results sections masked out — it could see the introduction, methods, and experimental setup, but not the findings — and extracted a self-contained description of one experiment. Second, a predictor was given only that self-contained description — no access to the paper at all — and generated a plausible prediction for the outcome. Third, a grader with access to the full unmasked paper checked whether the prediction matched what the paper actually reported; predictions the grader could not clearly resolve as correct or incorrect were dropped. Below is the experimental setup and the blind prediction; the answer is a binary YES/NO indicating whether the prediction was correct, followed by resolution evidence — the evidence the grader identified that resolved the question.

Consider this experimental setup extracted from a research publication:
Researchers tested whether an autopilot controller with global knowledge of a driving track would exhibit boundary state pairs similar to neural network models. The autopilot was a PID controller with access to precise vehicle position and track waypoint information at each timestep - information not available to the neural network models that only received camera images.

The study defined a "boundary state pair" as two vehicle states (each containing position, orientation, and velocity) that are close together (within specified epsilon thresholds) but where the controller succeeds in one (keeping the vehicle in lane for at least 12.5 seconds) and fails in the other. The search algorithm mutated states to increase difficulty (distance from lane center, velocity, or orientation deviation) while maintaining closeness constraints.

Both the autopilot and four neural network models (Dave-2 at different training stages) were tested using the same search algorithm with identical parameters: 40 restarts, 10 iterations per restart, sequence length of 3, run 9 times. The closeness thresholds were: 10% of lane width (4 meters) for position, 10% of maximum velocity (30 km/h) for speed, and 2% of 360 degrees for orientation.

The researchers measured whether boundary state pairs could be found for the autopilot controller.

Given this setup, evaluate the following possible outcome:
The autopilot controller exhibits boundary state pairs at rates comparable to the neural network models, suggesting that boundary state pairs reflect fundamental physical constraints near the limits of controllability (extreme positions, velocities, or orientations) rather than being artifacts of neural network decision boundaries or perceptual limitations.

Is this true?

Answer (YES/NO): NO